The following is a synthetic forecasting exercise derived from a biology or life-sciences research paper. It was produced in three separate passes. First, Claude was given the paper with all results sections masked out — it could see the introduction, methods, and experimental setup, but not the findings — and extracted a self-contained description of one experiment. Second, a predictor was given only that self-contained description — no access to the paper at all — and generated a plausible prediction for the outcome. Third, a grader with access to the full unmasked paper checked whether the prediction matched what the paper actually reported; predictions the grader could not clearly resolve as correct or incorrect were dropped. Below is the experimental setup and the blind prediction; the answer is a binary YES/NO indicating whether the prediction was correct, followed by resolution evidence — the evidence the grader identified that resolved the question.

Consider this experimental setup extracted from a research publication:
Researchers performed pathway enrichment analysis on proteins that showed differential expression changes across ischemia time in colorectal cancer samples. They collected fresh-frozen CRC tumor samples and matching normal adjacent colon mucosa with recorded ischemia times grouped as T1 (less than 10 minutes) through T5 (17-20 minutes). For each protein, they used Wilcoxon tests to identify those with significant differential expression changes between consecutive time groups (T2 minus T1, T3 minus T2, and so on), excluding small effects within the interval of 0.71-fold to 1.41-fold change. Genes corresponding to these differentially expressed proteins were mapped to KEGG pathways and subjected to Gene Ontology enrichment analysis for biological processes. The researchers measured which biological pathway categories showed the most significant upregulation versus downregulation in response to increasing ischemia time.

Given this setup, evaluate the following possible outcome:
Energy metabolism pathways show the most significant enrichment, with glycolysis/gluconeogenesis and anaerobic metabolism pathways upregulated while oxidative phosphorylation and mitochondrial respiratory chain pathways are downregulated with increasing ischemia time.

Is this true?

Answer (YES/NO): NO